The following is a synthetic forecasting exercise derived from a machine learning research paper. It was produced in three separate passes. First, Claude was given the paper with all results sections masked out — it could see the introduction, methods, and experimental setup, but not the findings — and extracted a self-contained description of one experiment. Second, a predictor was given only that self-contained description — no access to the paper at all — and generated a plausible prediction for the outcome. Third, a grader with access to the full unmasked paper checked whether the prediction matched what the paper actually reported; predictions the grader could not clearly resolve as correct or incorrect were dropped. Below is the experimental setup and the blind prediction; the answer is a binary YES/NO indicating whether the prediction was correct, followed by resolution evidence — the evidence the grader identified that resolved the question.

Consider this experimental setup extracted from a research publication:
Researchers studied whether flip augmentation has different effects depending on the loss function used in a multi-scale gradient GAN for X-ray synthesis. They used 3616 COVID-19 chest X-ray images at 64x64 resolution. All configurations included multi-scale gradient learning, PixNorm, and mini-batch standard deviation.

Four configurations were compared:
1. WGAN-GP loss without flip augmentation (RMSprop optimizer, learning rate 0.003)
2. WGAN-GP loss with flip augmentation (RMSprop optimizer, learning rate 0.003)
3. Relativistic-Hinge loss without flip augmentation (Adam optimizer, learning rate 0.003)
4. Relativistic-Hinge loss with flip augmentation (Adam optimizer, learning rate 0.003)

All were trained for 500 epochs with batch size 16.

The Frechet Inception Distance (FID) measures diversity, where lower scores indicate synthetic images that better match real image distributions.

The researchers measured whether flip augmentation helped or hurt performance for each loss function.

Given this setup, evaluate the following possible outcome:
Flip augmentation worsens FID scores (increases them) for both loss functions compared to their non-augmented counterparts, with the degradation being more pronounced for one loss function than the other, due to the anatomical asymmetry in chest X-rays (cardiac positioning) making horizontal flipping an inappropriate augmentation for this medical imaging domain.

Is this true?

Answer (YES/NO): NO